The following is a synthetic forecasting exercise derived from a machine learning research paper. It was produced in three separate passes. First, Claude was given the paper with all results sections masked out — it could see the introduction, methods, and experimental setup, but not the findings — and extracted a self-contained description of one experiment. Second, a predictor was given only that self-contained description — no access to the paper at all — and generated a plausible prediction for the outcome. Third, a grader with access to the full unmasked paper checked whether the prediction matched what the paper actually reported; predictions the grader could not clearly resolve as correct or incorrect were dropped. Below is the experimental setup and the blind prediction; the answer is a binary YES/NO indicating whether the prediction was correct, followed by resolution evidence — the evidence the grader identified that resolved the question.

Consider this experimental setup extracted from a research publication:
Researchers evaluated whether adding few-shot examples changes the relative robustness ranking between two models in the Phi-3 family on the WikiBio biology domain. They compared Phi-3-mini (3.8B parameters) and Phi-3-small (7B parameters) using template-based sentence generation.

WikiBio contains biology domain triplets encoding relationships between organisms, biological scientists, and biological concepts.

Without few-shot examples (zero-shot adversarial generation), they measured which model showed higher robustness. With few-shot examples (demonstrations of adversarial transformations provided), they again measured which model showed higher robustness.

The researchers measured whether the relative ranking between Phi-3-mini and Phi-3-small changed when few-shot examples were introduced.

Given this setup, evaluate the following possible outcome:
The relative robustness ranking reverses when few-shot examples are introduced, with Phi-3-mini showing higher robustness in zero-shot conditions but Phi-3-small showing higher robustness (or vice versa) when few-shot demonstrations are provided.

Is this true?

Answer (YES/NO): YES